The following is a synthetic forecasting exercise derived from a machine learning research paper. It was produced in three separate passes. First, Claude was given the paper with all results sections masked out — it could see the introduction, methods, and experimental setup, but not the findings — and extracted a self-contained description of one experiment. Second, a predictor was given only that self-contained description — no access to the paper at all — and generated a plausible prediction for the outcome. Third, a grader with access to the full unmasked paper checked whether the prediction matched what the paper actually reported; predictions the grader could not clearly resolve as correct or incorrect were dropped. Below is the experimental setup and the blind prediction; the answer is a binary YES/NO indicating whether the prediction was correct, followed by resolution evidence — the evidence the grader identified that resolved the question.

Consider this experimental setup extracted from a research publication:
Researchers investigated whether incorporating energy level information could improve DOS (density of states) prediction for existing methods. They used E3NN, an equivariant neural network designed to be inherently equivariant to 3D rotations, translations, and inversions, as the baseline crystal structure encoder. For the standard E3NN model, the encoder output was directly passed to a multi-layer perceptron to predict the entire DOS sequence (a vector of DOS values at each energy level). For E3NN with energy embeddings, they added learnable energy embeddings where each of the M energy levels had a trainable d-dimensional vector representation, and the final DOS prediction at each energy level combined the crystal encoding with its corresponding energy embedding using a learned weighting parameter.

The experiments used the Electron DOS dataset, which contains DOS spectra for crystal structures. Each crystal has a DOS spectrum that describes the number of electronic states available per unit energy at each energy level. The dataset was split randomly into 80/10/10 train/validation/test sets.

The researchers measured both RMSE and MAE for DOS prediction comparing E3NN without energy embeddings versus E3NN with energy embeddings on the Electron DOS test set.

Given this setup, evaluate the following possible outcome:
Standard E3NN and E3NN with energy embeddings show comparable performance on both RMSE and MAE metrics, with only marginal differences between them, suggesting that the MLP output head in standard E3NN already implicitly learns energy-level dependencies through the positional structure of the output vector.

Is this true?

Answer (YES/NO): YES